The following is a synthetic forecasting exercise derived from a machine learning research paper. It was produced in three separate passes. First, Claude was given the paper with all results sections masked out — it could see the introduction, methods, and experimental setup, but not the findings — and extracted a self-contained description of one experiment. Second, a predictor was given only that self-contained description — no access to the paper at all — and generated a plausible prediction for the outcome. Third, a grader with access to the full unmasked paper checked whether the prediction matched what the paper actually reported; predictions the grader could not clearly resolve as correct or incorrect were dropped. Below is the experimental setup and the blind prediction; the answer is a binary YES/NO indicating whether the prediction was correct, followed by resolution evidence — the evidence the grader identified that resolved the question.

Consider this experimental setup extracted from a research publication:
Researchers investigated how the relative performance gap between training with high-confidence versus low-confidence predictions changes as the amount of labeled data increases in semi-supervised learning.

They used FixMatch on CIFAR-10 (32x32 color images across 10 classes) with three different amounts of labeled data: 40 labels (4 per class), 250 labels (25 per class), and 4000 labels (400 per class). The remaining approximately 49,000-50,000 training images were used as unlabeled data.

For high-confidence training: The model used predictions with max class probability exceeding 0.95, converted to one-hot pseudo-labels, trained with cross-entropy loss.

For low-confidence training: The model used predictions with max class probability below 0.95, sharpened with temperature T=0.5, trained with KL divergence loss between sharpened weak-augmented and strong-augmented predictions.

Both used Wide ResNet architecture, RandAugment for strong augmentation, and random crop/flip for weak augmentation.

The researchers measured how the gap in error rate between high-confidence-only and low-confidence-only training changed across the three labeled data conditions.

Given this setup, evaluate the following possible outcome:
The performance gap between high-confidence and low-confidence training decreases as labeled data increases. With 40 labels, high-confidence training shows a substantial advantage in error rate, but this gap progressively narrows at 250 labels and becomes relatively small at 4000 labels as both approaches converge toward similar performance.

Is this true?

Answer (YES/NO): NO